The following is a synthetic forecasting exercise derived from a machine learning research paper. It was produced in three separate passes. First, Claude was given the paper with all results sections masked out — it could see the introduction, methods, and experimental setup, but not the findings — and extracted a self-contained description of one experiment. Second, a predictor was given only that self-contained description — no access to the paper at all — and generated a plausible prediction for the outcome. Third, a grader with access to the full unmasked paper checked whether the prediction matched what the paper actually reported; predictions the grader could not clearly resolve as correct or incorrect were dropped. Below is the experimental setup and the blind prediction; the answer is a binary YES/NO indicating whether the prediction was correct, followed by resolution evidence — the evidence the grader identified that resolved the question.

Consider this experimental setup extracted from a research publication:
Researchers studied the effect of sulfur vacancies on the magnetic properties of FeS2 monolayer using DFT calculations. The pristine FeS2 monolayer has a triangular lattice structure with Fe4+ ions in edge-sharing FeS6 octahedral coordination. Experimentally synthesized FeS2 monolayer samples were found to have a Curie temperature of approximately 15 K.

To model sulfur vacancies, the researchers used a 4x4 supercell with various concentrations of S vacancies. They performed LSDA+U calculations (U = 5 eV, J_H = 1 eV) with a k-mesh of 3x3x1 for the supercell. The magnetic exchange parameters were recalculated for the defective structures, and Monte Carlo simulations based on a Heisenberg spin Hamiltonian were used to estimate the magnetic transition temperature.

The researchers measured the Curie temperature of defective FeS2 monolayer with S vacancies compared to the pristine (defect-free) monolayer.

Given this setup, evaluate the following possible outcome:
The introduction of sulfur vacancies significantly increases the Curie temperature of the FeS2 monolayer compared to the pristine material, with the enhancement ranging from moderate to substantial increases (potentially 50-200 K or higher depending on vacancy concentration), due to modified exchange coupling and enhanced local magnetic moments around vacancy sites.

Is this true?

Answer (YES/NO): NO